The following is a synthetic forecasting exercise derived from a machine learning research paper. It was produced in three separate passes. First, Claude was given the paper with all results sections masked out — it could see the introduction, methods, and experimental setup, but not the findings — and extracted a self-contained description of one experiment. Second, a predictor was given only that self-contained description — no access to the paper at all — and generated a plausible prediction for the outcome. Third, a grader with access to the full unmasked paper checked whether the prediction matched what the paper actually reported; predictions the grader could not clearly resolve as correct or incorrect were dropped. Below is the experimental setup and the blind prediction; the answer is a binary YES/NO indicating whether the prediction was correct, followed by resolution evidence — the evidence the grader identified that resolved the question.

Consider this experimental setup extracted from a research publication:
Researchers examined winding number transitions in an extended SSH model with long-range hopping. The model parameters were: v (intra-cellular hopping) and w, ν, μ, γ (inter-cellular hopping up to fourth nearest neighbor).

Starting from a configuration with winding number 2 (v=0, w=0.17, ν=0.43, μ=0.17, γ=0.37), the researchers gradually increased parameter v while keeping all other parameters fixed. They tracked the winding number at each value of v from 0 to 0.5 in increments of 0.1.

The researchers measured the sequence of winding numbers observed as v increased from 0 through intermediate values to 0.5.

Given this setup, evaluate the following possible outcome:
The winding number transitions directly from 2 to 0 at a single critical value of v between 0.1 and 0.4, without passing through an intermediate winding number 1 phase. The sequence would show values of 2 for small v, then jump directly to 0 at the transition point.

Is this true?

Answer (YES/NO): NO